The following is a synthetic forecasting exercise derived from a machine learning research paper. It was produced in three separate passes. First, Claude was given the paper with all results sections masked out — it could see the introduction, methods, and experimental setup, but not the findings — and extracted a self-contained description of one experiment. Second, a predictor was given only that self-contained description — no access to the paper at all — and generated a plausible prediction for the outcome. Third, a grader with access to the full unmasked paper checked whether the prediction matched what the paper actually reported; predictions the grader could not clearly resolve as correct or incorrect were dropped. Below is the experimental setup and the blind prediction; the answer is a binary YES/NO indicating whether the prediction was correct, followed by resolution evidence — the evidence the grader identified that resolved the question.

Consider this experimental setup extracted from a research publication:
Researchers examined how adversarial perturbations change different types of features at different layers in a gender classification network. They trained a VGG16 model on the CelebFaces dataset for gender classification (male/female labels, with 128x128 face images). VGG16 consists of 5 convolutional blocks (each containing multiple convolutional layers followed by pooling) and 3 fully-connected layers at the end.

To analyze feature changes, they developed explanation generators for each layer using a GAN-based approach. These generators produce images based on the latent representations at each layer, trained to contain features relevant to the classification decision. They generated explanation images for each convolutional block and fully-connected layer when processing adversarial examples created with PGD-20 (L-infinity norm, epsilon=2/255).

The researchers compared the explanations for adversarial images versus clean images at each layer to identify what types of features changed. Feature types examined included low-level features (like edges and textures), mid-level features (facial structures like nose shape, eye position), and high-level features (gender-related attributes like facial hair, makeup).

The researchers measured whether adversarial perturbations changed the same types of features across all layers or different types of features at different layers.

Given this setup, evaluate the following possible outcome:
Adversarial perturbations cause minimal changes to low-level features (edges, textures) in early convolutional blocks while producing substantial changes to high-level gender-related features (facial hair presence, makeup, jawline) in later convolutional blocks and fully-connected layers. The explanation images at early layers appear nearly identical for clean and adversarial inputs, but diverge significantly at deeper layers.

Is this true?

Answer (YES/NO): NO